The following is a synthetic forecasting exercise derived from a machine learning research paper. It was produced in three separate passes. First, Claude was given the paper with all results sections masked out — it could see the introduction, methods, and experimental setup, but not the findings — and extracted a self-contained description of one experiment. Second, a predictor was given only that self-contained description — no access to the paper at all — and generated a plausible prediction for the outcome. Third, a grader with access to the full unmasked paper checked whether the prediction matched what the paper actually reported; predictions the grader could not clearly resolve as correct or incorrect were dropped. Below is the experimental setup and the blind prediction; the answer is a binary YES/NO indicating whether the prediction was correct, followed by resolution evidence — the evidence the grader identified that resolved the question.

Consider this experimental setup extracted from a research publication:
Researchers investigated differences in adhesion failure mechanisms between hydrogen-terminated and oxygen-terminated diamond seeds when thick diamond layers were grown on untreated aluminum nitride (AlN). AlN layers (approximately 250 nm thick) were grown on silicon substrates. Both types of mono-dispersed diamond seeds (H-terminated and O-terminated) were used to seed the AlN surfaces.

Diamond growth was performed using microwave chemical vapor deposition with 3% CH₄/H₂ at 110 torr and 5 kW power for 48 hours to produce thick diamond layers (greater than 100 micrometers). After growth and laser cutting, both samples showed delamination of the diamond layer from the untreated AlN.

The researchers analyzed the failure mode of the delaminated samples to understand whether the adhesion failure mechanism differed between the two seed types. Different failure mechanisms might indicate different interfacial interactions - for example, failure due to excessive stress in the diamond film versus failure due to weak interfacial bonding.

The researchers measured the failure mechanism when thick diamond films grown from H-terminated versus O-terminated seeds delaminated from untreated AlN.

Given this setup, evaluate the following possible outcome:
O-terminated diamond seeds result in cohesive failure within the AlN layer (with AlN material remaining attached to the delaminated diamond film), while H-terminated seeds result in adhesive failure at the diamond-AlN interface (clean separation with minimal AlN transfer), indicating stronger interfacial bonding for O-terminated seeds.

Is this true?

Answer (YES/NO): NO